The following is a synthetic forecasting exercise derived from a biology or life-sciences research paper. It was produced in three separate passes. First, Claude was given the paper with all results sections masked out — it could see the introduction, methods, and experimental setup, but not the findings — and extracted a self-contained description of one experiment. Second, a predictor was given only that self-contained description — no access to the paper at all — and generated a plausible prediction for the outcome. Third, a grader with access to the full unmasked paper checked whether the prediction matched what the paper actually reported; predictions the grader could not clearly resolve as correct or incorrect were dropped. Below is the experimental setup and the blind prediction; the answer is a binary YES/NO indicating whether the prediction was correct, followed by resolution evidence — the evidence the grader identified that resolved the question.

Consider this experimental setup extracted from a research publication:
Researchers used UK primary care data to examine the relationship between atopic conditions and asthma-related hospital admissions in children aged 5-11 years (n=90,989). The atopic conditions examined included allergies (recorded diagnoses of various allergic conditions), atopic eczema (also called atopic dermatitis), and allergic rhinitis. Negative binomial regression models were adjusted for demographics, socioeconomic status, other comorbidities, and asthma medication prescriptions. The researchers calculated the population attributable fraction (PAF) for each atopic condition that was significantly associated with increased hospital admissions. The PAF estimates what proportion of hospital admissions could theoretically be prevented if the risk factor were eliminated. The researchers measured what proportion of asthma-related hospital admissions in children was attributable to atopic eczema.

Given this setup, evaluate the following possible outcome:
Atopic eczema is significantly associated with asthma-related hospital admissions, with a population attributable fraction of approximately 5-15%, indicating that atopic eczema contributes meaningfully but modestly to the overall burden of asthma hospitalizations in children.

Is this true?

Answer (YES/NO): YES